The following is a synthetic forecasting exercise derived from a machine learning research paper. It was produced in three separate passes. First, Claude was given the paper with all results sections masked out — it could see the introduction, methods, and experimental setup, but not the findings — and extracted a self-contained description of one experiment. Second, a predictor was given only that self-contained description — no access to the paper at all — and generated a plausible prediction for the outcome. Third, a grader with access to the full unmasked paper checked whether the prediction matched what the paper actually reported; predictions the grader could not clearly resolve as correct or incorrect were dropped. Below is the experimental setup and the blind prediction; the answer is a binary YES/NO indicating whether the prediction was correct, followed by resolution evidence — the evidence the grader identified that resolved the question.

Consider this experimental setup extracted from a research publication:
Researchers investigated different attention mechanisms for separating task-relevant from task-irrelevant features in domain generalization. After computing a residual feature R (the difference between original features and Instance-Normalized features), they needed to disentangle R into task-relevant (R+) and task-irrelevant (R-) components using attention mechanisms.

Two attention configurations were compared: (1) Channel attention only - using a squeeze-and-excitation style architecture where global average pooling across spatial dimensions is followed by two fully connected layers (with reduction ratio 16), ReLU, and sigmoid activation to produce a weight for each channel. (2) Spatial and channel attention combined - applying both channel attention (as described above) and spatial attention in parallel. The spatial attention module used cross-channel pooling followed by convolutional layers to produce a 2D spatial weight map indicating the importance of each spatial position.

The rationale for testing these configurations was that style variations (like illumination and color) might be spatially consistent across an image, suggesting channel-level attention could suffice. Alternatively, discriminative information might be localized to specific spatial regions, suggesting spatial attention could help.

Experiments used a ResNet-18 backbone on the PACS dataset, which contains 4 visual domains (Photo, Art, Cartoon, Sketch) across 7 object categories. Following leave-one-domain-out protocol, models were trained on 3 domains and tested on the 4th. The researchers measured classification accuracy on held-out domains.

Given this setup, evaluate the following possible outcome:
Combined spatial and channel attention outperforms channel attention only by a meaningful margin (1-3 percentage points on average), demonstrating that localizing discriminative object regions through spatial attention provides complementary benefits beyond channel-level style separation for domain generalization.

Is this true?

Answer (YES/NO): NO